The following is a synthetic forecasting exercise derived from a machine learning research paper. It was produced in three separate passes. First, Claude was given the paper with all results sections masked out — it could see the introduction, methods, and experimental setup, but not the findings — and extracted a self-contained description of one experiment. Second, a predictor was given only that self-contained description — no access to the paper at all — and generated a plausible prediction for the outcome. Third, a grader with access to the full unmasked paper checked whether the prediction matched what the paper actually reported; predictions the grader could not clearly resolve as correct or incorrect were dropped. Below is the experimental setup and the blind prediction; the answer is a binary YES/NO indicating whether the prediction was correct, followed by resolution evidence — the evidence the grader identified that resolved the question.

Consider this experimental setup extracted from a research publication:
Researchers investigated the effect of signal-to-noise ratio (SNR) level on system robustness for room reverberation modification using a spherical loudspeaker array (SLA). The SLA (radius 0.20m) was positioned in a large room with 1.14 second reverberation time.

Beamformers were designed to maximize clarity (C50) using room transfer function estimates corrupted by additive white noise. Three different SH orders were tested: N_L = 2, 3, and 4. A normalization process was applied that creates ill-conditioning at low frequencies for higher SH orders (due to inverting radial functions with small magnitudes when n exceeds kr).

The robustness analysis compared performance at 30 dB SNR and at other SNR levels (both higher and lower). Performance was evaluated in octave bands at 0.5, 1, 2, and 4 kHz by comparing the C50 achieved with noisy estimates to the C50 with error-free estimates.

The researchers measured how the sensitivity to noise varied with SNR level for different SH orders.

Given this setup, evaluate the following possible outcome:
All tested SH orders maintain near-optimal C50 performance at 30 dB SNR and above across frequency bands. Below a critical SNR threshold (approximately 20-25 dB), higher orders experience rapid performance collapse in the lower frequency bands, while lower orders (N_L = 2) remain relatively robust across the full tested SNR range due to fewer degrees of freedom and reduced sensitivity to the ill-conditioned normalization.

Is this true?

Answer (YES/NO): NO